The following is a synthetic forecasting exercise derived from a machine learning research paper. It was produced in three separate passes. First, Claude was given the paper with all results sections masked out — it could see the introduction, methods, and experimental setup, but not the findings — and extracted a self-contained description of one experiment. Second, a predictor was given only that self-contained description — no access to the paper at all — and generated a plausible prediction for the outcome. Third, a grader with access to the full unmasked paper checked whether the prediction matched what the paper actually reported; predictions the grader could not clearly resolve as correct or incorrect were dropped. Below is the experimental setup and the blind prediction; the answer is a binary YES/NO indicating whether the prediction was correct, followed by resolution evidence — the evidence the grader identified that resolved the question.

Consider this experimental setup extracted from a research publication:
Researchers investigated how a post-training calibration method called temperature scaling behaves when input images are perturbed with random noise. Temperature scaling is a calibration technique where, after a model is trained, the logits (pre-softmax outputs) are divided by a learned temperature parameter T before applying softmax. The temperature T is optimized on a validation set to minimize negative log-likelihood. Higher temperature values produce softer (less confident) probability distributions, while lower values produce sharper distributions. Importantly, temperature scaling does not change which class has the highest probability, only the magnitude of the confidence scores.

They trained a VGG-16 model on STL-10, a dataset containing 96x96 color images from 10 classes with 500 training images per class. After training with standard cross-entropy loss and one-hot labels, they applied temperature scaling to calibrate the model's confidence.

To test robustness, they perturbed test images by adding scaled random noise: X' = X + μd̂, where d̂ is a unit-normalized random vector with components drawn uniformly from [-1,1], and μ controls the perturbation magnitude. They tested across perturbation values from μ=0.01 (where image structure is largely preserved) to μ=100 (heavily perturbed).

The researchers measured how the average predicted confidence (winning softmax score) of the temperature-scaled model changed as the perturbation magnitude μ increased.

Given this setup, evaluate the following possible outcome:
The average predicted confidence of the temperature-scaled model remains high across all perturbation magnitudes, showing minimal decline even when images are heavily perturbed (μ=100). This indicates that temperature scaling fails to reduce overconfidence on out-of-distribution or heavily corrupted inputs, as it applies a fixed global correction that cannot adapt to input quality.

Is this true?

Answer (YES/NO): NO